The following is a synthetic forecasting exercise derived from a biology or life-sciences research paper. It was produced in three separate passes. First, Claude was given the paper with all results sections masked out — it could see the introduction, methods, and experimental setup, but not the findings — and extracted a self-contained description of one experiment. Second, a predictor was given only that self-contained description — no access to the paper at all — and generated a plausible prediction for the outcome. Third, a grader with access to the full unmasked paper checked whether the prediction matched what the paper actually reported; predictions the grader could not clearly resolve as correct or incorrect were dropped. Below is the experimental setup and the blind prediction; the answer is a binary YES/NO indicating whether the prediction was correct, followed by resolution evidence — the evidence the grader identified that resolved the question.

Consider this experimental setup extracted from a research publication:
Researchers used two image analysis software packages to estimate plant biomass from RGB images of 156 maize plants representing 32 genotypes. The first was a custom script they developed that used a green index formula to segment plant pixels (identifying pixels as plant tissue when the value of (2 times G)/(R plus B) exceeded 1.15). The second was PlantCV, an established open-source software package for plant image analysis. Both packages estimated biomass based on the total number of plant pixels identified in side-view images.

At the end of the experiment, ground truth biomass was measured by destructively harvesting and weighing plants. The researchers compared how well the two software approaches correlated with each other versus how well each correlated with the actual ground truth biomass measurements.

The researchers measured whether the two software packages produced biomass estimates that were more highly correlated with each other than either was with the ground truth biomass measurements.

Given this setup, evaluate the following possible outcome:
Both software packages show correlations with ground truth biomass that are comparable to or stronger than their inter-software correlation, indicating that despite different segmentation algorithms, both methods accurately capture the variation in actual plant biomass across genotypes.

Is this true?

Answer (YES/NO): NO